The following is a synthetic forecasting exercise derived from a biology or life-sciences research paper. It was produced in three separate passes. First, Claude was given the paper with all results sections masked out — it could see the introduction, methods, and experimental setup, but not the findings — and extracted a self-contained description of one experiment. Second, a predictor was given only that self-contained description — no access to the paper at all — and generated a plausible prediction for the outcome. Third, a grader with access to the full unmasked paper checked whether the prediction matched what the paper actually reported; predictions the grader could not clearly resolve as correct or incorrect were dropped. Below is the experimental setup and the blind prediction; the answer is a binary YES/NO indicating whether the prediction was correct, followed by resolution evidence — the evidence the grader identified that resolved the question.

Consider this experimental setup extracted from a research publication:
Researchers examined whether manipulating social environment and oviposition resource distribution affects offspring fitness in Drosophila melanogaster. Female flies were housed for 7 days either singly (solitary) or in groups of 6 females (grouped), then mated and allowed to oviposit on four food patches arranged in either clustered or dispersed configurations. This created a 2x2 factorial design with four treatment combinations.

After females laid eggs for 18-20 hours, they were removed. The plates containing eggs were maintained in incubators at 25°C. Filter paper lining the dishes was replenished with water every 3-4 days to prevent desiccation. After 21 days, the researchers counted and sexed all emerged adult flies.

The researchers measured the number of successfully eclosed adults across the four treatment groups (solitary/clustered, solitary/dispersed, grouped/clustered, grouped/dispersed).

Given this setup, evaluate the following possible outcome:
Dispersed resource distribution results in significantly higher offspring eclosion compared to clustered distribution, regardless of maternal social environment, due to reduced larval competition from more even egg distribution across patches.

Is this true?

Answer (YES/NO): NO